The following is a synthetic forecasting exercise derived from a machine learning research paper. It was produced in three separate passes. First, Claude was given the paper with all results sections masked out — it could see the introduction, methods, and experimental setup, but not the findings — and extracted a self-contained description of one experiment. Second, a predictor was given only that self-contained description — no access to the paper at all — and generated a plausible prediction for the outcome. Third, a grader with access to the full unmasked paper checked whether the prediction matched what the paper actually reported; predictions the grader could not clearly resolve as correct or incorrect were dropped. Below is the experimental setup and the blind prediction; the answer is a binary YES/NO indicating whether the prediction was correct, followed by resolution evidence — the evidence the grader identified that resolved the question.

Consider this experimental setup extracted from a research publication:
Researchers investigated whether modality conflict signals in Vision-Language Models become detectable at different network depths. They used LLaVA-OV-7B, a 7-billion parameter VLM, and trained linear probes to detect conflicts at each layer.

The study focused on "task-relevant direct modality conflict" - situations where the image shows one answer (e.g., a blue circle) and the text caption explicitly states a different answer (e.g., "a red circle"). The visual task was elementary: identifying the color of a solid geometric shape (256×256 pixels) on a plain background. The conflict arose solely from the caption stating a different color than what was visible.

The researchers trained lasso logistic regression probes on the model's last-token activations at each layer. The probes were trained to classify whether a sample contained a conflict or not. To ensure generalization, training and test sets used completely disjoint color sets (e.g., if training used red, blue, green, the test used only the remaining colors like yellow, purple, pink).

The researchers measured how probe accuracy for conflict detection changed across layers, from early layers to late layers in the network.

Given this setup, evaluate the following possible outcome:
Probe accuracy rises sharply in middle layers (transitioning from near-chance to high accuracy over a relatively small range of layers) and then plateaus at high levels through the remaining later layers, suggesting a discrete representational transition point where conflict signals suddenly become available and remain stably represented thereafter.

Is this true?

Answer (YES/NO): NO